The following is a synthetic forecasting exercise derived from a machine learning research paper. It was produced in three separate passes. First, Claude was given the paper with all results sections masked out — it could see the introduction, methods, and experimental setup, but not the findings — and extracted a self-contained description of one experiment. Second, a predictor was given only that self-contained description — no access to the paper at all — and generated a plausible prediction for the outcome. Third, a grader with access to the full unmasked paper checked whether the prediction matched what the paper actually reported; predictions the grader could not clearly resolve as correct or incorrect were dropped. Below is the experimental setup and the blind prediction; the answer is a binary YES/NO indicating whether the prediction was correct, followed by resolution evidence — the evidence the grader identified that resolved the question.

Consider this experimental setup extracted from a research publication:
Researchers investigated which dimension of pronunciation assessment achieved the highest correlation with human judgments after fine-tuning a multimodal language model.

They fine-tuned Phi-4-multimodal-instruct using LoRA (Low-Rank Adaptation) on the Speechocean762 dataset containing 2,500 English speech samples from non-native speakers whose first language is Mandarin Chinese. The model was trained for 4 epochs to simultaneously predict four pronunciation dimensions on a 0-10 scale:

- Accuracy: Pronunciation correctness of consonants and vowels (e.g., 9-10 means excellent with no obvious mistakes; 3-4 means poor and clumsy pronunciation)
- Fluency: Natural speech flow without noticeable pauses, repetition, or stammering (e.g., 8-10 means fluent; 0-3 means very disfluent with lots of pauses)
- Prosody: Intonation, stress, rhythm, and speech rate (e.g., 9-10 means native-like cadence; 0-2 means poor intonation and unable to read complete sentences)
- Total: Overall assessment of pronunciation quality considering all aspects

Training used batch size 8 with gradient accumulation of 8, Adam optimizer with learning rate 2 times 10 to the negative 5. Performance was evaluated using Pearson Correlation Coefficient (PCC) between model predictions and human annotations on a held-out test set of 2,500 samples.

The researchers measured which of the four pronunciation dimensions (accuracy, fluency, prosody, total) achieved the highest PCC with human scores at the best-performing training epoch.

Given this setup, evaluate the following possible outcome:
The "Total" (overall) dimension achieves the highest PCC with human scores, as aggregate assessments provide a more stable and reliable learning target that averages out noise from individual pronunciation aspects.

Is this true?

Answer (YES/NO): NO